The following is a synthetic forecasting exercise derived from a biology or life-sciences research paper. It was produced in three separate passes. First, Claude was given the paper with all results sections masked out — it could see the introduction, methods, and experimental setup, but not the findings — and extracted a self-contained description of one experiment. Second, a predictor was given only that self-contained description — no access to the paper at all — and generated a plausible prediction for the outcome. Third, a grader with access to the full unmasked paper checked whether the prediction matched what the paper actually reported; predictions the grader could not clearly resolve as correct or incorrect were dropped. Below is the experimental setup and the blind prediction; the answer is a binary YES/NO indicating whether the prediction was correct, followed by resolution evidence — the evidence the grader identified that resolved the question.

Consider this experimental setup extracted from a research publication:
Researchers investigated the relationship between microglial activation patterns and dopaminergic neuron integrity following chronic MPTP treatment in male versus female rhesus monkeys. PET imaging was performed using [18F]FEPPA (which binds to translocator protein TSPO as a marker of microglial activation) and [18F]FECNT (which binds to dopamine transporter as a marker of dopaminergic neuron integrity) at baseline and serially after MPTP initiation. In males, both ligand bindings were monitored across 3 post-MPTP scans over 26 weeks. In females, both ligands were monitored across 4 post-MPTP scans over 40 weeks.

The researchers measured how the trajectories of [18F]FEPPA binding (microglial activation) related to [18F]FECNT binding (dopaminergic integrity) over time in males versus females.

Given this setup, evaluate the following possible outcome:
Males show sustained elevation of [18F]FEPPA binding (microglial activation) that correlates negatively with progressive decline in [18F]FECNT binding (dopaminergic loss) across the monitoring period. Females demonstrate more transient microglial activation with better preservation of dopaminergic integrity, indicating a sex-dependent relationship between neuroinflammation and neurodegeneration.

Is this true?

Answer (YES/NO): NO